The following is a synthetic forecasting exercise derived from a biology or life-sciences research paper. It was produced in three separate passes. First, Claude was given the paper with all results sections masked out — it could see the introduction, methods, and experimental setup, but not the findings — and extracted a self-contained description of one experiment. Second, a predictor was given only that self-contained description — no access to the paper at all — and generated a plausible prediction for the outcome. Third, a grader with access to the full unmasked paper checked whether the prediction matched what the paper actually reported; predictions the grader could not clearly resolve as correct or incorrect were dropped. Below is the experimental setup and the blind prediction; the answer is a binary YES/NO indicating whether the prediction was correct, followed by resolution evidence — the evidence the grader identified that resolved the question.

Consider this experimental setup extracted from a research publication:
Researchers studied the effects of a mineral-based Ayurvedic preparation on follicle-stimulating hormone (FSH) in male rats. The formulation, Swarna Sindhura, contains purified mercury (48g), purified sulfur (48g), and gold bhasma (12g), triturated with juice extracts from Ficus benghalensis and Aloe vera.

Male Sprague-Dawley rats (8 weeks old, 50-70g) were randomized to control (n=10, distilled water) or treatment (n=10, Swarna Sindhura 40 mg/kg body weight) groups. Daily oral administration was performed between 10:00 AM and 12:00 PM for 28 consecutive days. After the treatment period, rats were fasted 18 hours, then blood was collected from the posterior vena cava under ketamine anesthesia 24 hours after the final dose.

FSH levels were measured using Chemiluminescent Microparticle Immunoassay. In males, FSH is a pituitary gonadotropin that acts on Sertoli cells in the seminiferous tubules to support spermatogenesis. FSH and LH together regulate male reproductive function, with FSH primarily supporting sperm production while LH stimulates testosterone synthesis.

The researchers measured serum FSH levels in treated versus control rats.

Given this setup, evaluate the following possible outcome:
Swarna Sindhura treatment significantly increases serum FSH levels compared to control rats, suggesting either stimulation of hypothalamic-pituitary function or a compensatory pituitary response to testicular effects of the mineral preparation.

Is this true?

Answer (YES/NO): NO